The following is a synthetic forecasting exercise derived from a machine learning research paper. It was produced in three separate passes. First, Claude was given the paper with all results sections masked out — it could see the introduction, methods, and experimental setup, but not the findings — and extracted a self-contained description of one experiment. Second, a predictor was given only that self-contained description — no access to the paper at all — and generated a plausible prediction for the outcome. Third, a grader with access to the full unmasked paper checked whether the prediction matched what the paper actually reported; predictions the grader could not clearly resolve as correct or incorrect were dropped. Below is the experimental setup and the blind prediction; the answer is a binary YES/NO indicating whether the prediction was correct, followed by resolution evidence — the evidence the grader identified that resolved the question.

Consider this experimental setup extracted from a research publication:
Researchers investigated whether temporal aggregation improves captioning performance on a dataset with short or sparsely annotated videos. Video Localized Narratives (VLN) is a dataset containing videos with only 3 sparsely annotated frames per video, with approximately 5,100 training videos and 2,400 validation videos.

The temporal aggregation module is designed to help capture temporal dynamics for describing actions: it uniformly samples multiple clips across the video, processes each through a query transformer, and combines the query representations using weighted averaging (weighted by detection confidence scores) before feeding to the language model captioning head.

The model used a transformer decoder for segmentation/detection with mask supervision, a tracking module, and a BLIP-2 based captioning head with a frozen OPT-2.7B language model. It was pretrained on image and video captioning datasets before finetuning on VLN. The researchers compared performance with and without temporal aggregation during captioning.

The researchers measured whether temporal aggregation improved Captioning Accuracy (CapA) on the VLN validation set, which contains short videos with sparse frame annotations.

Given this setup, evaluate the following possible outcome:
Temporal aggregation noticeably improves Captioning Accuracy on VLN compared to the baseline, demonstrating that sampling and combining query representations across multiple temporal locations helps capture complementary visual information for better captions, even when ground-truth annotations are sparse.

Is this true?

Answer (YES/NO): NO